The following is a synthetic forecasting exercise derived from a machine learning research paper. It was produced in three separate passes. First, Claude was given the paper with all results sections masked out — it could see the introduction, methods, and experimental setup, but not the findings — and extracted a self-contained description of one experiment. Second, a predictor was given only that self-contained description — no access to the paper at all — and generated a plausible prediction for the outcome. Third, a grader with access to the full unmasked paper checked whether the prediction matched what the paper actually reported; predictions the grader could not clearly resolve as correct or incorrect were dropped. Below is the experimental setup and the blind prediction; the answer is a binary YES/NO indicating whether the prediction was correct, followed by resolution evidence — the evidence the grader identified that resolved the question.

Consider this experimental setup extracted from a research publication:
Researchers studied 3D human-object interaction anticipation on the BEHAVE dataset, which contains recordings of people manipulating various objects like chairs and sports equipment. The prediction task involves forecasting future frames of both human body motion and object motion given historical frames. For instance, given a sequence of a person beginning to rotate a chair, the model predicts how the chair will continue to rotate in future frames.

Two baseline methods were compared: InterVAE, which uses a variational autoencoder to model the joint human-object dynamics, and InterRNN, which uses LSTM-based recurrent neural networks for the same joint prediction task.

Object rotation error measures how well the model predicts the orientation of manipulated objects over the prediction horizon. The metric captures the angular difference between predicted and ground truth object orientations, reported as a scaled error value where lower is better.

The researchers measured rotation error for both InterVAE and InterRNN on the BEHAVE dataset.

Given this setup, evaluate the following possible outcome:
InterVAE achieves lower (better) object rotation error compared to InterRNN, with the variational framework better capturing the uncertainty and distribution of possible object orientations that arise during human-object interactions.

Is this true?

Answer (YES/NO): NO